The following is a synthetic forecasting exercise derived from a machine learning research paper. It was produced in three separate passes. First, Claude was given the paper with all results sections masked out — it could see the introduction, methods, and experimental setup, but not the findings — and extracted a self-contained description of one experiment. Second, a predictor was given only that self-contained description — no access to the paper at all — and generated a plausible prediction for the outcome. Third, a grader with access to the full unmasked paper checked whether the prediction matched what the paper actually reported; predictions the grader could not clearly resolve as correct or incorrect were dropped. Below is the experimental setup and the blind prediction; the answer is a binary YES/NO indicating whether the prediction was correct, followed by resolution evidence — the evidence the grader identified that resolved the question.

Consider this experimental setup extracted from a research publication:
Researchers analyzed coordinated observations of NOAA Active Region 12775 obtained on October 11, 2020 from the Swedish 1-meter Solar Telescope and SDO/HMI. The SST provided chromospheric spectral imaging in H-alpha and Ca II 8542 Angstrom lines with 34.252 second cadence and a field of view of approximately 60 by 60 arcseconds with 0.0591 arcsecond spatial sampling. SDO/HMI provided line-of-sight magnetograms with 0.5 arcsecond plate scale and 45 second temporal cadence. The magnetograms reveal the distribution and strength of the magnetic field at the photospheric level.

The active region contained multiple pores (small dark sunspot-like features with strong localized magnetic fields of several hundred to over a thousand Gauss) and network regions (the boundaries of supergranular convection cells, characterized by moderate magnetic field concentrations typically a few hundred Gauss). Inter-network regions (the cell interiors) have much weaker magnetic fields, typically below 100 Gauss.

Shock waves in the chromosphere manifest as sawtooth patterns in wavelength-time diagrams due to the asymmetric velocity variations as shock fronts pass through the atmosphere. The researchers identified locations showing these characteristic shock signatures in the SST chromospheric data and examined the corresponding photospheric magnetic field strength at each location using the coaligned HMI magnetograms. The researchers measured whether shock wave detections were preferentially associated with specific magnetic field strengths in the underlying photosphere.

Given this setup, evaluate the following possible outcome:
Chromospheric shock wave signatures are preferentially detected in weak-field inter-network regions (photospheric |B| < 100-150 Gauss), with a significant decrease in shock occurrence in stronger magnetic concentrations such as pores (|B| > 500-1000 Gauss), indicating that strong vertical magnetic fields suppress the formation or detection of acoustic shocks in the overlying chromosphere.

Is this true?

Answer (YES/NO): NO